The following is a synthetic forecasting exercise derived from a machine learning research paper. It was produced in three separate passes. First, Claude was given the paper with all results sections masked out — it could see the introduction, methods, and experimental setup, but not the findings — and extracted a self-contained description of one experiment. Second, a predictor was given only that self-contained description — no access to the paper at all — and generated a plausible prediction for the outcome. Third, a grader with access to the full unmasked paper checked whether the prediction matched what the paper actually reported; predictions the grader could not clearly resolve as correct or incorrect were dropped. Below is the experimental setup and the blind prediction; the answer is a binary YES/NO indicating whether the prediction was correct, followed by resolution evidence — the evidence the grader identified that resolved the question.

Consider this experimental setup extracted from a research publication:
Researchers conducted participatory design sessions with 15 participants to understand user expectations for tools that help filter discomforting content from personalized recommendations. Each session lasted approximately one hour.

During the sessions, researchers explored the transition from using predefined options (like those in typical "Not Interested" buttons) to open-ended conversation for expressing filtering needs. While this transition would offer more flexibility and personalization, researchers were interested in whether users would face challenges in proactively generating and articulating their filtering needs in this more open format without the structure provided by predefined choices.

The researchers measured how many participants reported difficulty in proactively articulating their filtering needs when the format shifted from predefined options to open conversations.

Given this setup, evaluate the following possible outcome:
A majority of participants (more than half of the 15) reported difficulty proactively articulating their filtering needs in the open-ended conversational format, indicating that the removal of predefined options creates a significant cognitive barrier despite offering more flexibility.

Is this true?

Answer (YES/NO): YES